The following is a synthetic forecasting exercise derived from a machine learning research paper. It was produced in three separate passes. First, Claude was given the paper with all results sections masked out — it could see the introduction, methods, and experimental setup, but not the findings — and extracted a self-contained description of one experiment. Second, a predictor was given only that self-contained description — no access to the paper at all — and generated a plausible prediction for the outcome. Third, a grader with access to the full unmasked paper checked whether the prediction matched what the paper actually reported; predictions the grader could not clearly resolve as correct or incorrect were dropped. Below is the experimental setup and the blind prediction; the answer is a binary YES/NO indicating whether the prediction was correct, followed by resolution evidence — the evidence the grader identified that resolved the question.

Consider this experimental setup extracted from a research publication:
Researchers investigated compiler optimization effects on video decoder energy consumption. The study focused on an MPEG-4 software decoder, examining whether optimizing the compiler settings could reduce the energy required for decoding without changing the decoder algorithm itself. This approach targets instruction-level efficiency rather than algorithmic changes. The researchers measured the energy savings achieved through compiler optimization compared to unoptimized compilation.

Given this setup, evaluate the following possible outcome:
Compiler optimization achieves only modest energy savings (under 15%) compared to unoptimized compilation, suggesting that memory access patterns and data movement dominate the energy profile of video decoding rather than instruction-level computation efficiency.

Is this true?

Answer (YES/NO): YES